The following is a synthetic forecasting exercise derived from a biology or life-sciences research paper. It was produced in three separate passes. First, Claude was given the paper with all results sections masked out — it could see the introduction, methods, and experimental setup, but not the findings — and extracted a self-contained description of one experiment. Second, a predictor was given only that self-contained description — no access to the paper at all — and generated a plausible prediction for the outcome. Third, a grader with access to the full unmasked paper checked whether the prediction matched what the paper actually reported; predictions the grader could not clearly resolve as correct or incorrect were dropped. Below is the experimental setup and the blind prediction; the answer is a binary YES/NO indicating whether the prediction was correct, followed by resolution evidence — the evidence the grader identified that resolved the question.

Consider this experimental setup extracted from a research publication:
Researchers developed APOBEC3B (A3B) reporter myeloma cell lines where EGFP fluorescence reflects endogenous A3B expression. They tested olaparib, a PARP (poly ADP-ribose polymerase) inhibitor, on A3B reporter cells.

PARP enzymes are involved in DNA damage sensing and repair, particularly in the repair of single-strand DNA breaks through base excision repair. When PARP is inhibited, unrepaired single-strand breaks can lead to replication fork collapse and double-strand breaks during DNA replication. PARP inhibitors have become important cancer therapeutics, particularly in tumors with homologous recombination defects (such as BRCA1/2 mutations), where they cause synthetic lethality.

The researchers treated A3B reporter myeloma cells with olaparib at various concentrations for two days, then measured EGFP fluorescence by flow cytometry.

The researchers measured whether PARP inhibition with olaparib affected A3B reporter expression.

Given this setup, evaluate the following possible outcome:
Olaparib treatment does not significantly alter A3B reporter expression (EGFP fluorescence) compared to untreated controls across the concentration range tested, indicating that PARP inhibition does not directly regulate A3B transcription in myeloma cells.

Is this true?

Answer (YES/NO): NO